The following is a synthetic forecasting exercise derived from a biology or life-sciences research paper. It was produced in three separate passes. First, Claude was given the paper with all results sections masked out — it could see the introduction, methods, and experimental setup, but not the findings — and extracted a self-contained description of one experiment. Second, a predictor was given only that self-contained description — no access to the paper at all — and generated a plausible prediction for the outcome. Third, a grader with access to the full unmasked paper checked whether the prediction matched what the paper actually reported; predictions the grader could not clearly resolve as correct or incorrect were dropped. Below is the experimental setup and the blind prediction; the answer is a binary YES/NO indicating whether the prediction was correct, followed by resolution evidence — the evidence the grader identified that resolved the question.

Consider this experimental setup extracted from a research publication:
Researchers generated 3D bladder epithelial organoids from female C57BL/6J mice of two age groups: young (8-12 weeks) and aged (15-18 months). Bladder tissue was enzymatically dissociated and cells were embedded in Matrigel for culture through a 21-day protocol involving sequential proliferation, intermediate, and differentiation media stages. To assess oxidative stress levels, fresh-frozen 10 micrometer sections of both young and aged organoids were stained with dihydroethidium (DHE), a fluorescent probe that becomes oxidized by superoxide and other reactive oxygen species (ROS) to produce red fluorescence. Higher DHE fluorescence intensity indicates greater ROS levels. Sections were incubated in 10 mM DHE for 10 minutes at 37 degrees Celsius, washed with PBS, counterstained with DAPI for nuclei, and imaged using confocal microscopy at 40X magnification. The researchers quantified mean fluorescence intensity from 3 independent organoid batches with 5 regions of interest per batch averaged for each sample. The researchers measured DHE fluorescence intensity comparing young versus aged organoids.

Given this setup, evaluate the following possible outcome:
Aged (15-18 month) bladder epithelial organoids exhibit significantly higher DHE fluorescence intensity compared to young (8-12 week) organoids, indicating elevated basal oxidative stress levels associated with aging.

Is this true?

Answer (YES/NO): YES